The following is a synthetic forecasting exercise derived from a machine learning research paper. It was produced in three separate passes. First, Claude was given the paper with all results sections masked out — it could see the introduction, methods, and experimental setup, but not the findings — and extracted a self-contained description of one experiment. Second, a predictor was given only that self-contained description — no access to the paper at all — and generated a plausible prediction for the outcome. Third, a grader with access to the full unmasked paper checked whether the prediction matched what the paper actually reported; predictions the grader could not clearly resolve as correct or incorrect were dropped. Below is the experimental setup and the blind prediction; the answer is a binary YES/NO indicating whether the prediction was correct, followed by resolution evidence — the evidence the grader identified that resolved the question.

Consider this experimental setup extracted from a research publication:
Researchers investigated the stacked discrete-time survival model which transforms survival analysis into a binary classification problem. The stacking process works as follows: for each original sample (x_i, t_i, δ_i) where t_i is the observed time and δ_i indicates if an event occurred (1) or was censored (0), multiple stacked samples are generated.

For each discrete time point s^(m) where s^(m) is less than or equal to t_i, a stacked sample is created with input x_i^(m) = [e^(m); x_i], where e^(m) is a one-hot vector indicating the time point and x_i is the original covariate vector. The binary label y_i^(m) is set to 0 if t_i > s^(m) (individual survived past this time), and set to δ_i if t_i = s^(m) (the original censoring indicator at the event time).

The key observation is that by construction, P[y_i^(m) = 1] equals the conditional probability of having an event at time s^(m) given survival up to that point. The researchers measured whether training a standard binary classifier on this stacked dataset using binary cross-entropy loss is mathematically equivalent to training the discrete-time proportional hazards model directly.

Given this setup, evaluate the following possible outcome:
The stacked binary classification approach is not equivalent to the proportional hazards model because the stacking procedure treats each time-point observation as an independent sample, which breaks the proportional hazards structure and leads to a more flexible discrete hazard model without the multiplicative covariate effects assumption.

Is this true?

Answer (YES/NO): NO